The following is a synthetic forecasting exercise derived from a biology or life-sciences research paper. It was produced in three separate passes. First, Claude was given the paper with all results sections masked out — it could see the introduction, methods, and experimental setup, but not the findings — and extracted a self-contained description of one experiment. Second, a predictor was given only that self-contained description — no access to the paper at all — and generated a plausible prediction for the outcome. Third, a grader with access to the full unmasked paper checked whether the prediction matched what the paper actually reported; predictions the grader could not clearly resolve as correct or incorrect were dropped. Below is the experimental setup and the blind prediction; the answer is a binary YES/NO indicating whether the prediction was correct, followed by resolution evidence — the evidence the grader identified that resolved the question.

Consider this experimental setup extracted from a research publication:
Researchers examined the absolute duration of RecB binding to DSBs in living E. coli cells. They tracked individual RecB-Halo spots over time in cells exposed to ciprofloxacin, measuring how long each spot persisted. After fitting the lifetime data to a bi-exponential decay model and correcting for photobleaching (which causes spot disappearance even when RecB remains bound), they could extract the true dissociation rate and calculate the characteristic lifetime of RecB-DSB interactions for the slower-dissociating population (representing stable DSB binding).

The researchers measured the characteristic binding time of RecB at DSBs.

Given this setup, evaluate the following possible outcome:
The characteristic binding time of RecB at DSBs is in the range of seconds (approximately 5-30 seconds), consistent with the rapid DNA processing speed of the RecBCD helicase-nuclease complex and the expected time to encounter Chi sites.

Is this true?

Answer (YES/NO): YES